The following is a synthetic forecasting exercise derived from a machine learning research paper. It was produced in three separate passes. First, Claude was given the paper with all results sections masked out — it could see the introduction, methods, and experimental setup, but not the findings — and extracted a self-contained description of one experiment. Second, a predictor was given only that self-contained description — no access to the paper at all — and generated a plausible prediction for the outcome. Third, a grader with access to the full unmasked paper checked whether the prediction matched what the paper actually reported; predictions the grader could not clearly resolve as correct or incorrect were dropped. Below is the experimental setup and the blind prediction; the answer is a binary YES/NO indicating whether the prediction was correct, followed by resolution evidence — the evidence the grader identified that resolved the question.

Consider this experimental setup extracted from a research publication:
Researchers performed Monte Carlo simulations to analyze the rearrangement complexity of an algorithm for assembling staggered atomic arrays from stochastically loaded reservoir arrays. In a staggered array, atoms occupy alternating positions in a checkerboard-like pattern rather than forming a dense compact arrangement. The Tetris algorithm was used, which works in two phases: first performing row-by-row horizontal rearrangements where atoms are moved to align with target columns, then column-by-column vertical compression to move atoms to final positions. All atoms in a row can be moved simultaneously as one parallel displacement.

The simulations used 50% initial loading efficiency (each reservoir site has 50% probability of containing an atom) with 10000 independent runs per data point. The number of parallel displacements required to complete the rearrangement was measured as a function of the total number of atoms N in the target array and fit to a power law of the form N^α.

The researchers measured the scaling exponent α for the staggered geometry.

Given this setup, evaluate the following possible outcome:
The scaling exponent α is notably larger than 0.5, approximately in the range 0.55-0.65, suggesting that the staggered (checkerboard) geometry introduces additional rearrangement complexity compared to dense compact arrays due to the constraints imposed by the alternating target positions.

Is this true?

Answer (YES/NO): NO